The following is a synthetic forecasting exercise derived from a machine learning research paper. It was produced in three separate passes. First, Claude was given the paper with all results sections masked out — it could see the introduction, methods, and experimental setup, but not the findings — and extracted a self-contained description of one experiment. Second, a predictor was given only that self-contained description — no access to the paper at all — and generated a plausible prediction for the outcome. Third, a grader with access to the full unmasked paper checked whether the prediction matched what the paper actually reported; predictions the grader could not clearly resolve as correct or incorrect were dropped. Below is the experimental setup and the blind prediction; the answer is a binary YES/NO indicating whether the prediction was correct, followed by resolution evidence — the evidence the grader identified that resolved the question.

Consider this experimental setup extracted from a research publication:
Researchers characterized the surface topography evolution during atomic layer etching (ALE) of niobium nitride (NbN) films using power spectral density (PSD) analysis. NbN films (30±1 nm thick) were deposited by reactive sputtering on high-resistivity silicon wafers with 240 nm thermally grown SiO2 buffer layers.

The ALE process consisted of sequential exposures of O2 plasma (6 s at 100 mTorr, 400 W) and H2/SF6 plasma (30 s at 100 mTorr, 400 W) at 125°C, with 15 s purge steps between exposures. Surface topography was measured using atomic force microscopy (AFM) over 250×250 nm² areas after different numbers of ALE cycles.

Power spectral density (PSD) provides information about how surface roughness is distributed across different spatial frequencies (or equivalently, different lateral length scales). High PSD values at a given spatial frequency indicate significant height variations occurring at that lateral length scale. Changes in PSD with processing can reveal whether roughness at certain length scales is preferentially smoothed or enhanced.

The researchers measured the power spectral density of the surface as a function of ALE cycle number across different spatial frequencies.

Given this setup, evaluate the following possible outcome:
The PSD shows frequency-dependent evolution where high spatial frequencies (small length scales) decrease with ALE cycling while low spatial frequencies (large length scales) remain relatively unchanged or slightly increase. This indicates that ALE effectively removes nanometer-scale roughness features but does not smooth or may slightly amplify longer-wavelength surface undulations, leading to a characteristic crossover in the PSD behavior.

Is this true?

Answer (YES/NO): NO